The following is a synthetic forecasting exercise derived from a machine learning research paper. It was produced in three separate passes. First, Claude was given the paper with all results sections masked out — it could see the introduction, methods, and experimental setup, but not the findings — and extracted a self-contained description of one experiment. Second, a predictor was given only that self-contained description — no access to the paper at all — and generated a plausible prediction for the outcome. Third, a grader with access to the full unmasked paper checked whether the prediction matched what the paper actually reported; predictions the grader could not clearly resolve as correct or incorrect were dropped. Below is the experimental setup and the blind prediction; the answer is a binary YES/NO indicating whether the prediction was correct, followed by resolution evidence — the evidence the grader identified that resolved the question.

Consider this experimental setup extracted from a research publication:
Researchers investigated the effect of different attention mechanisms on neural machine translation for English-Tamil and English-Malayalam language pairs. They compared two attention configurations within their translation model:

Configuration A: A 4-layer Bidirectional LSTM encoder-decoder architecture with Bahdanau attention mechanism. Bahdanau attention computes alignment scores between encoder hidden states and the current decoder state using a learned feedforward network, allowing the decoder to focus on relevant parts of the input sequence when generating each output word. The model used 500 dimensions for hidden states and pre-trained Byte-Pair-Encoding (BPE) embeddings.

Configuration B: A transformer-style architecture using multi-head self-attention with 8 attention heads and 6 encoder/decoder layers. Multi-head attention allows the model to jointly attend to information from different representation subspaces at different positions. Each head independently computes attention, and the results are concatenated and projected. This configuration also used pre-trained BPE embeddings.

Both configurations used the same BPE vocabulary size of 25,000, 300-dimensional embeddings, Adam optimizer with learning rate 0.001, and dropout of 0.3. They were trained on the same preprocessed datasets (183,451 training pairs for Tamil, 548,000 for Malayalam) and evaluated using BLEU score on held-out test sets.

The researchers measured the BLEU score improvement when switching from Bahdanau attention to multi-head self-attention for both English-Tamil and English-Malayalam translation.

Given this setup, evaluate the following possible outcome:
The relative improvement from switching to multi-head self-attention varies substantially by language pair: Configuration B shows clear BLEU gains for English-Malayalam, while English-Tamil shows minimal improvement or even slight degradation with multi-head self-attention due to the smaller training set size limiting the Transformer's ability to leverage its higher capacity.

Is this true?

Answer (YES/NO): NO